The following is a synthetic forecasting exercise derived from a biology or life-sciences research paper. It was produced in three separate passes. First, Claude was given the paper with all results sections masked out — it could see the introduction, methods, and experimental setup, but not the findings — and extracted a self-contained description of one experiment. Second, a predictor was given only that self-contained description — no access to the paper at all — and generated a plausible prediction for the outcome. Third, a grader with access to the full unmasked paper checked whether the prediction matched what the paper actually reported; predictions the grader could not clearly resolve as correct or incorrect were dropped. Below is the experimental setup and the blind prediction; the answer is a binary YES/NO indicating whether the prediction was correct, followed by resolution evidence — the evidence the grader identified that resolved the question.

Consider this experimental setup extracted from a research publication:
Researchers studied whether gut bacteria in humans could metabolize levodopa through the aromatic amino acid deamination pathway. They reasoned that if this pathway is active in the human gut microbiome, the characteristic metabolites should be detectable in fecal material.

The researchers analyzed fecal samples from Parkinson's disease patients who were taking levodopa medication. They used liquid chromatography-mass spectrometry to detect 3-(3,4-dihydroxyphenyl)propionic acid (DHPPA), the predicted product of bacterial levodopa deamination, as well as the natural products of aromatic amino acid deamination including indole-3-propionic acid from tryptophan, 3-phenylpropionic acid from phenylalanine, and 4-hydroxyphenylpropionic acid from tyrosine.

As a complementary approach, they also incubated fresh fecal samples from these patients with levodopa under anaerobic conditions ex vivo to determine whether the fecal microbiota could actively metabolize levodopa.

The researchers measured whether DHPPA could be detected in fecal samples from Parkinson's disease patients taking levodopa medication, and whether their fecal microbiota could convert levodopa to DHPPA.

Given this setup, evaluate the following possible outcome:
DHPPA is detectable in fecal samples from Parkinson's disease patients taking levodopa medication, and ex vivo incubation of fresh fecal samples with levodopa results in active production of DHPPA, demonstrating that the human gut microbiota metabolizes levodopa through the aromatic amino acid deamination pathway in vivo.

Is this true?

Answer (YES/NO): NO